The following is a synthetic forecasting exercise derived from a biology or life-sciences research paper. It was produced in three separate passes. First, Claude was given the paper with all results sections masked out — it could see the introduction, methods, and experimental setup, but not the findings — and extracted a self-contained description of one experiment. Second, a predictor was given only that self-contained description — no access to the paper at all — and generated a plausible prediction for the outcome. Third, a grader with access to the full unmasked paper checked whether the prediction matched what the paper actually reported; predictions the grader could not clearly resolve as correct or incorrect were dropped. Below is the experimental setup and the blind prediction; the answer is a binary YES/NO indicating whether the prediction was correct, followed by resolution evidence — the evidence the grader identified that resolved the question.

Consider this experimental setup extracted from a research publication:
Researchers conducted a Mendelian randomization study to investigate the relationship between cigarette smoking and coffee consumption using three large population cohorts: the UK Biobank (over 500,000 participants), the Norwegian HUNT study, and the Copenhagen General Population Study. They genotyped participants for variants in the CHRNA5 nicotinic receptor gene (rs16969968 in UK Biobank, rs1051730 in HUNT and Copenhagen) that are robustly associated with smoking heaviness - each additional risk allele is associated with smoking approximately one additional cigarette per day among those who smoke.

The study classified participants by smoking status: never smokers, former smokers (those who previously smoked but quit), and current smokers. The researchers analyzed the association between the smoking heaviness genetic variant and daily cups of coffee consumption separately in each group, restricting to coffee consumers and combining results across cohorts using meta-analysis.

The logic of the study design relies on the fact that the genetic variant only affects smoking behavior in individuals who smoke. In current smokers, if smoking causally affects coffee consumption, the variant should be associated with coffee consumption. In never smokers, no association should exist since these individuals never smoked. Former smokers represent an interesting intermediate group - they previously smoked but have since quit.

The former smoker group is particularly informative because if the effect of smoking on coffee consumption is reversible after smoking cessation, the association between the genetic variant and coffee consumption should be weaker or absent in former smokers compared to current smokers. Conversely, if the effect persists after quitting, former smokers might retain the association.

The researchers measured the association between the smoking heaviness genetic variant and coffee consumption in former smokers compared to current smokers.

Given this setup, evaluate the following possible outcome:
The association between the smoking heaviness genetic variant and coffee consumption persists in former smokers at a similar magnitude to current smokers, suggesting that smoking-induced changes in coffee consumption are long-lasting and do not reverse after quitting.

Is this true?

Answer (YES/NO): NO